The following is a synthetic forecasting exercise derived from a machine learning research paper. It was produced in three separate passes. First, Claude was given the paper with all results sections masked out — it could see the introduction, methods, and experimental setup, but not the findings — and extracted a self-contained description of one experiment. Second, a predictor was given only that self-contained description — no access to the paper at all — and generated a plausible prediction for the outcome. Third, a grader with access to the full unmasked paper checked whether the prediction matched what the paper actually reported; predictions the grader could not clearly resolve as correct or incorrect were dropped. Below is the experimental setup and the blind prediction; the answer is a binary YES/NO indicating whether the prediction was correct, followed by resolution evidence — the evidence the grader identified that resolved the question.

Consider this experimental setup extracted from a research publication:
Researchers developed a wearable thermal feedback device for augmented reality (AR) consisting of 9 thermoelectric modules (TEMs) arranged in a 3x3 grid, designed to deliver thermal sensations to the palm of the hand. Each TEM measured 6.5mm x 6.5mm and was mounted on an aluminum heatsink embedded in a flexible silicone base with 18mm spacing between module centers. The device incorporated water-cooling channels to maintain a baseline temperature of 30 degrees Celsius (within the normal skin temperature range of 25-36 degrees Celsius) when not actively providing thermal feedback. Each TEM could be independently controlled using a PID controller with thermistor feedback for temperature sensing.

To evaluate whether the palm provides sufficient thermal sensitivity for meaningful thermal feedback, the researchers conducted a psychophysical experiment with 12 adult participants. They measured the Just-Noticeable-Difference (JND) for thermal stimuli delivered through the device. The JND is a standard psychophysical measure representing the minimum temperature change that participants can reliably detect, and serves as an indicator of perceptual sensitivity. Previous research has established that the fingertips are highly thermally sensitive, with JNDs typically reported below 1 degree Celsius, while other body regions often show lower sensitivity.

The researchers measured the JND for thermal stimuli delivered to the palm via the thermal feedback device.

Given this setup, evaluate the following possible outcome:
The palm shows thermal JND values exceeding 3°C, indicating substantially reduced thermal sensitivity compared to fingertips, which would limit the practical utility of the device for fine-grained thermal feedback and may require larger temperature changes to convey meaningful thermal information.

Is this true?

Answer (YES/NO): NO